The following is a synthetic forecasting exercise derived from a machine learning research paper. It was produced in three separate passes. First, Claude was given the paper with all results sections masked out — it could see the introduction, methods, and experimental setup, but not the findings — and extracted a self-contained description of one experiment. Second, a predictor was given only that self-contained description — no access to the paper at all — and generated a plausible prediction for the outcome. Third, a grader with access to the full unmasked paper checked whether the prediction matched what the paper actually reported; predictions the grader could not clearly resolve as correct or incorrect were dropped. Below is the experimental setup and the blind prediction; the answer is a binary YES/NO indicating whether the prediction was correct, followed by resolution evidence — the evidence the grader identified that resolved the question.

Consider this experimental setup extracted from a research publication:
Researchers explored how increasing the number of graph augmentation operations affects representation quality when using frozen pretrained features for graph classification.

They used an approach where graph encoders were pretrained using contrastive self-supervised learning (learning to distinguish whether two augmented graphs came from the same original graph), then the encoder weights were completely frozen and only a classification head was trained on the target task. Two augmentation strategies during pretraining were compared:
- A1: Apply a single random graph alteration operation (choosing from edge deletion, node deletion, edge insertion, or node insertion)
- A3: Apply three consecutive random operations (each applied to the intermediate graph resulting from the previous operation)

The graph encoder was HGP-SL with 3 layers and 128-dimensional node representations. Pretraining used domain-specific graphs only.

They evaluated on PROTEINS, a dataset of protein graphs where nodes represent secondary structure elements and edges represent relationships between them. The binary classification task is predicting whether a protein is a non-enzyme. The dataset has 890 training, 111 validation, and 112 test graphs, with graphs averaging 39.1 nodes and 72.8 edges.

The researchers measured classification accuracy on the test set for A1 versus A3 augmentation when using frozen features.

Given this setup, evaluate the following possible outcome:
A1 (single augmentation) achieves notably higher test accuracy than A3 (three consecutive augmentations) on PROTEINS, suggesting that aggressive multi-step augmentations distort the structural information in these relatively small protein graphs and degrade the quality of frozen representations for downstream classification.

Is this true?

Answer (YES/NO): YES